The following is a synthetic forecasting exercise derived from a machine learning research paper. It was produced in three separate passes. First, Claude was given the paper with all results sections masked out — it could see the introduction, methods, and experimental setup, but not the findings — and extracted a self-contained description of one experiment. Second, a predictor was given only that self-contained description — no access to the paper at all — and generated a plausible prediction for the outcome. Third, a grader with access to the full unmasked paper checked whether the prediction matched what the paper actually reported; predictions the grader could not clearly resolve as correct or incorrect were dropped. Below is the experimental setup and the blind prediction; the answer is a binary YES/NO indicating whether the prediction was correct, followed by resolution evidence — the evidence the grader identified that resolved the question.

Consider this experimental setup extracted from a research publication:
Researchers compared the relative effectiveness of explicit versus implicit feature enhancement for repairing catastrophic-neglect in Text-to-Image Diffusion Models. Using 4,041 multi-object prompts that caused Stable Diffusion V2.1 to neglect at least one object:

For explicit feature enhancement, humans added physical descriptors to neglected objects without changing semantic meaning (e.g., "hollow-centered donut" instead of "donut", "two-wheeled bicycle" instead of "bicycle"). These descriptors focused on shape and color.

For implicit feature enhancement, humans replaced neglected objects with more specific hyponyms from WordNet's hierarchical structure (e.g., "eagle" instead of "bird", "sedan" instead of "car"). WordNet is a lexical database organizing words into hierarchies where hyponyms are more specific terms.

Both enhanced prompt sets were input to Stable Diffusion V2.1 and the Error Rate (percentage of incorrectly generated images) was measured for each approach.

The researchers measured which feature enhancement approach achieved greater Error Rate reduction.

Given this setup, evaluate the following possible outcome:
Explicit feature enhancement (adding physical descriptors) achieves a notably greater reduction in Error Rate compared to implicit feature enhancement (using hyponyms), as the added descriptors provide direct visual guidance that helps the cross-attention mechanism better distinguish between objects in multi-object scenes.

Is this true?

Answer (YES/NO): NO